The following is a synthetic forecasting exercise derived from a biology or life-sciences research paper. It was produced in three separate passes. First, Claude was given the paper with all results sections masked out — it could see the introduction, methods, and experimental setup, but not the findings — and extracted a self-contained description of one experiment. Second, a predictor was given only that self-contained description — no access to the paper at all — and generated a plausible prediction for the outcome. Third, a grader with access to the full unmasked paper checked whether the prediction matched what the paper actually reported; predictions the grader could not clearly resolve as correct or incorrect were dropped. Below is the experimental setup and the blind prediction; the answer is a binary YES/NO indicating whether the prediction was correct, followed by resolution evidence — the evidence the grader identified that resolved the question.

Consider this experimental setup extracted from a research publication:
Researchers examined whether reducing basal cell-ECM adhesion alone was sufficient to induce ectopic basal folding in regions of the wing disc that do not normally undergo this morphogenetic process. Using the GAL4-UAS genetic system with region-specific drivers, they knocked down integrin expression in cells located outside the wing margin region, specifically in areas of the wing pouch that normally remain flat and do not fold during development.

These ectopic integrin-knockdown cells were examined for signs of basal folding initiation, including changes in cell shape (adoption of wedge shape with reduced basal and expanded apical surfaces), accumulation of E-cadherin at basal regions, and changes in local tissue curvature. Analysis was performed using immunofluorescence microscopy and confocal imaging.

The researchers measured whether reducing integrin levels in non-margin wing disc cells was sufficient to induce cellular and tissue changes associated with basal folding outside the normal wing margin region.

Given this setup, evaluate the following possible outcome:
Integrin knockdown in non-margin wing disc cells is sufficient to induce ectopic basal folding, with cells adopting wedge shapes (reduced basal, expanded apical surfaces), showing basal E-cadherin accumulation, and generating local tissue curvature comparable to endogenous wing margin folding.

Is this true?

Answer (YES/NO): YES